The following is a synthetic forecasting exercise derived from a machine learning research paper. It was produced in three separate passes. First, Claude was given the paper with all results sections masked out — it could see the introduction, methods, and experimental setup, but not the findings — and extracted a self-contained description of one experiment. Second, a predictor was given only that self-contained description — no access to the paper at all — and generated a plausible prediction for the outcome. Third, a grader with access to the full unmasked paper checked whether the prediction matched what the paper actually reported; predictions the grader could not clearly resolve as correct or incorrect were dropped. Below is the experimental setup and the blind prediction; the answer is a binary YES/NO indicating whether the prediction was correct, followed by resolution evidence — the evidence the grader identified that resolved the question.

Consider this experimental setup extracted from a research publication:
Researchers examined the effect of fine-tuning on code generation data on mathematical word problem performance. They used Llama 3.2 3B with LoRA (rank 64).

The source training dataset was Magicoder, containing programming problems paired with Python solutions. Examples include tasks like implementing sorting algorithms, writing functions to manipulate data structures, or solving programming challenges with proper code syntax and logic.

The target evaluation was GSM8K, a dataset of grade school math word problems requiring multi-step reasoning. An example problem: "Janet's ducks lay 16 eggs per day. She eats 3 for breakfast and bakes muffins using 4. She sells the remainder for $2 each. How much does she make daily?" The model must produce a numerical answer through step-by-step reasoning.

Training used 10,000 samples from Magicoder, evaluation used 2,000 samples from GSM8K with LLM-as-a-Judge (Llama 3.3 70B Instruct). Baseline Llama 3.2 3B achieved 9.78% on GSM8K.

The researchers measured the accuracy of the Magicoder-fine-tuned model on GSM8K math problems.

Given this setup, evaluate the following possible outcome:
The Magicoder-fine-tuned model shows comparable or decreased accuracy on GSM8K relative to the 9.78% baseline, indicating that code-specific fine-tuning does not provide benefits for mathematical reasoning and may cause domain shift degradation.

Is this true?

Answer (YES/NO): NO